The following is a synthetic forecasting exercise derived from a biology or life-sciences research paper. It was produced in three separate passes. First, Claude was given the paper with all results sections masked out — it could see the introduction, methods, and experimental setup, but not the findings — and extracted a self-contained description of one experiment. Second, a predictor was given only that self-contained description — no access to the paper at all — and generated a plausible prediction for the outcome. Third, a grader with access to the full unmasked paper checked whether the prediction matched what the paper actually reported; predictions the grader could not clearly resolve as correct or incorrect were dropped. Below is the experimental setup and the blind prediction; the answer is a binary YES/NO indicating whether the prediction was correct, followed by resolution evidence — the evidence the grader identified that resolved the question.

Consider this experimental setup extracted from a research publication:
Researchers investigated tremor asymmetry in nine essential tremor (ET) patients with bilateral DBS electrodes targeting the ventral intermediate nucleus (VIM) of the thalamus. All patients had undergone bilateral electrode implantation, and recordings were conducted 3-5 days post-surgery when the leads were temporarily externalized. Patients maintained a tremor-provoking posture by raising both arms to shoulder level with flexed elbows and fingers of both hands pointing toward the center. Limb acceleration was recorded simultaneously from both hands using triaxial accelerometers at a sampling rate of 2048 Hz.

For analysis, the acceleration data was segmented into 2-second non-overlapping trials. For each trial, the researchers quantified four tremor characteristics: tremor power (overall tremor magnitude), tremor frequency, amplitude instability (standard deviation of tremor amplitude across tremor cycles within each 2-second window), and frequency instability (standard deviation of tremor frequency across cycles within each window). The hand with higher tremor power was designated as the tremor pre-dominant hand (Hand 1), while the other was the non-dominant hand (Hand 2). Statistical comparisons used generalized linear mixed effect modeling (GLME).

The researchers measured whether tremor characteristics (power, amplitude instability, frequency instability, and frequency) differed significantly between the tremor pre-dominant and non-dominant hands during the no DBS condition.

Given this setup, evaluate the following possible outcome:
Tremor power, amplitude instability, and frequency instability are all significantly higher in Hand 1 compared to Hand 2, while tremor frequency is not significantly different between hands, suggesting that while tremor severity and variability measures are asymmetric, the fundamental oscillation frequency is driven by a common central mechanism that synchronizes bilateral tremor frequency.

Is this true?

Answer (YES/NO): NO